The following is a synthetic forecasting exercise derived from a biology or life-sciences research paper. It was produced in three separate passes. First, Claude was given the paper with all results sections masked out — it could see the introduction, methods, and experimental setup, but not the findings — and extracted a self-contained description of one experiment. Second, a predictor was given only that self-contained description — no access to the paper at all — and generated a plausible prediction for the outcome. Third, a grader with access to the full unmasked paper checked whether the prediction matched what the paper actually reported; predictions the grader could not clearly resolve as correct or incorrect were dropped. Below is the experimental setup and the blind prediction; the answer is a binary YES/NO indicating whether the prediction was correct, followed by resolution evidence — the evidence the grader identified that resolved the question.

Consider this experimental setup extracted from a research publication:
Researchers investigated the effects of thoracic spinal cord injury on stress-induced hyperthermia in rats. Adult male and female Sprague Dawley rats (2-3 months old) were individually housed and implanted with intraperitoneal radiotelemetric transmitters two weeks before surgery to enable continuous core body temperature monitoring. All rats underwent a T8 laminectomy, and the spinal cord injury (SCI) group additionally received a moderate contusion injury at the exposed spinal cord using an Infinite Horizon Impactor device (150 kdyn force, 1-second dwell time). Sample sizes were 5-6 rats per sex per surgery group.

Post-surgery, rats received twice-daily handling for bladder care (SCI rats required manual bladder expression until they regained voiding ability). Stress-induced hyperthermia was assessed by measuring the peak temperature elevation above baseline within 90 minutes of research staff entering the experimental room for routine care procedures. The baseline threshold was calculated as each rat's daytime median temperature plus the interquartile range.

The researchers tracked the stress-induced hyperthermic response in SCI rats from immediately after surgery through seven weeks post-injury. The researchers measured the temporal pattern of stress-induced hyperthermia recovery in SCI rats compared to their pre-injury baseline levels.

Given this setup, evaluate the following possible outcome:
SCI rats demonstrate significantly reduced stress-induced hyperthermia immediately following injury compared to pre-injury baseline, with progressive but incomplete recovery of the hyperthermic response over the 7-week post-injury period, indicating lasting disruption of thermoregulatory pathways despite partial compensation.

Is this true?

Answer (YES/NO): NO